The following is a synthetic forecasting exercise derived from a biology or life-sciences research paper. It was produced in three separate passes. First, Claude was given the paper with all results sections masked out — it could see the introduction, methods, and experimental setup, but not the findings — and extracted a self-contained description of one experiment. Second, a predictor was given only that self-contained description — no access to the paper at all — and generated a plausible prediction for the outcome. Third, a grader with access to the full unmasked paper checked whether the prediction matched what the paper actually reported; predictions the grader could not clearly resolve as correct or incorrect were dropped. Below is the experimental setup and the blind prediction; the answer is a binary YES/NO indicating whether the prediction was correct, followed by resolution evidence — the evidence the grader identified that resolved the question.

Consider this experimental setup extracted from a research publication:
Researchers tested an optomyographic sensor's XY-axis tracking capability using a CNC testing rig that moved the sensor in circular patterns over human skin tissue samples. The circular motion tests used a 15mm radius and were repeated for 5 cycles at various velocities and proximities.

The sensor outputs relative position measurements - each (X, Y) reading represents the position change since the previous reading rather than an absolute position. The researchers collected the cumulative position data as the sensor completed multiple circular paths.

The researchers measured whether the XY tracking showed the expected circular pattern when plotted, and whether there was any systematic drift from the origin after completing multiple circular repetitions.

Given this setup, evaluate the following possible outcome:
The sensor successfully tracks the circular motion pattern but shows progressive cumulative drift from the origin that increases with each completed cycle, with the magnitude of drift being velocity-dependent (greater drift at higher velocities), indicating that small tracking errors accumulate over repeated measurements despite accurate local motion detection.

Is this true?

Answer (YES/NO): NO